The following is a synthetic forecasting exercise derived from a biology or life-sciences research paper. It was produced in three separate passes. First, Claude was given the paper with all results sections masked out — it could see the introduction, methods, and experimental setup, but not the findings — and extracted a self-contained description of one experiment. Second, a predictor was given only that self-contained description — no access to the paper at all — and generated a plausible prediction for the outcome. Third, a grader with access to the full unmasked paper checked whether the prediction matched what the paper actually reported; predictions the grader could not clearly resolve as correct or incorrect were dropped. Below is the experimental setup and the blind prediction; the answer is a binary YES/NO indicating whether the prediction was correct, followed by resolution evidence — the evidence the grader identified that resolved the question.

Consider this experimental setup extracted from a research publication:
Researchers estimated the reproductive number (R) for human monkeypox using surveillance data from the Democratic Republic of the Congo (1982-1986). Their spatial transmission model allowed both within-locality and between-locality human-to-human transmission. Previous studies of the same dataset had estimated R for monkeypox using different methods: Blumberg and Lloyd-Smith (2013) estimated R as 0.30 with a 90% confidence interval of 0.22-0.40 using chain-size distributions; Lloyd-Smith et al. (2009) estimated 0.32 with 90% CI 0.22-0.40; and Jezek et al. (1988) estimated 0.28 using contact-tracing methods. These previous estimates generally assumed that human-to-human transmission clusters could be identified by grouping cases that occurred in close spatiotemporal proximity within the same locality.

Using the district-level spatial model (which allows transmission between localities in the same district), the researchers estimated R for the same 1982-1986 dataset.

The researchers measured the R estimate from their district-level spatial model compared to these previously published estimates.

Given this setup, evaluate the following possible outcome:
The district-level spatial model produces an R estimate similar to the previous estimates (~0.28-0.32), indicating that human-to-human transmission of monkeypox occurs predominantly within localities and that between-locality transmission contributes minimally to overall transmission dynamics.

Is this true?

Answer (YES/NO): NO